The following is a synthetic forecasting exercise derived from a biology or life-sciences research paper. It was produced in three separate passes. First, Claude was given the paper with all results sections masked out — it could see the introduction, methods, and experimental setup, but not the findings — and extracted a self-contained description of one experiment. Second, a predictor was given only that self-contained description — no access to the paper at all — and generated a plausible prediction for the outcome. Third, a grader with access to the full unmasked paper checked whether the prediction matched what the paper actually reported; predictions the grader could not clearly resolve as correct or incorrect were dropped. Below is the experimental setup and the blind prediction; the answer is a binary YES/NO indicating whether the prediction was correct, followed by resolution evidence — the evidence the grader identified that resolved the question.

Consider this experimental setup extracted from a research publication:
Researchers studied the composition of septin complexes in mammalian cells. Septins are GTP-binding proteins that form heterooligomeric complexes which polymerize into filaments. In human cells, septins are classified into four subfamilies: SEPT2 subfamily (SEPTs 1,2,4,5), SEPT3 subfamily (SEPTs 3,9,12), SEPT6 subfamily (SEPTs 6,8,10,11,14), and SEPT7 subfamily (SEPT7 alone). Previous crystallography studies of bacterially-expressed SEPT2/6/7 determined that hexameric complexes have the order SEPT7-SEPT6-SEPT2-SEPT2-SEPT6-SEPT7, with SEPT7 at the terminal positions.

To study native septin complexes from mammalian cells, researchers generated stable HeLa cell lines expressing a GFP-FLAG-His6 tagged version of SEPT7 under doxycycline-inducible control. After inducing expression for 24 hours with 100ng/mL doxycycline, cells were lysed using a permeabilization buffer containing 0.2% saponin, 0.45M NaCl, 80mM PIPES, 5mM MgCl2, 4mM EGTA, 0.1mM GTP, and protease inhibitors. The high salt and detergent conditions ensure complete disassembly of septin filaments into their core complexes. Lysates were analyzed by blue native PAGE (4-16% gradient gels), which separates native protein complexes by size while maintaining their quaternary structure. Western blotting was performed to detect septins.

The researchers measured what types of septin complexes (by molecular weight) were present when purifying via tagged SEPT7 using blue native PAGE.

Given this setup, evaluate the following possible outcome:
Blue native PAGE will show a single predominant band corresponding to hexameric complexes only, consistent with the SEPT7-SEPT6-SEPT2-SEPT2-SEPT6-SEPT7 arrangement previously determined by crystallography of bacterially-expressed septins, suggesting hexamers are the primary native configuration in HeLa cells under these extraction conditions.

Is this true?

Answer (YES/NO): NO